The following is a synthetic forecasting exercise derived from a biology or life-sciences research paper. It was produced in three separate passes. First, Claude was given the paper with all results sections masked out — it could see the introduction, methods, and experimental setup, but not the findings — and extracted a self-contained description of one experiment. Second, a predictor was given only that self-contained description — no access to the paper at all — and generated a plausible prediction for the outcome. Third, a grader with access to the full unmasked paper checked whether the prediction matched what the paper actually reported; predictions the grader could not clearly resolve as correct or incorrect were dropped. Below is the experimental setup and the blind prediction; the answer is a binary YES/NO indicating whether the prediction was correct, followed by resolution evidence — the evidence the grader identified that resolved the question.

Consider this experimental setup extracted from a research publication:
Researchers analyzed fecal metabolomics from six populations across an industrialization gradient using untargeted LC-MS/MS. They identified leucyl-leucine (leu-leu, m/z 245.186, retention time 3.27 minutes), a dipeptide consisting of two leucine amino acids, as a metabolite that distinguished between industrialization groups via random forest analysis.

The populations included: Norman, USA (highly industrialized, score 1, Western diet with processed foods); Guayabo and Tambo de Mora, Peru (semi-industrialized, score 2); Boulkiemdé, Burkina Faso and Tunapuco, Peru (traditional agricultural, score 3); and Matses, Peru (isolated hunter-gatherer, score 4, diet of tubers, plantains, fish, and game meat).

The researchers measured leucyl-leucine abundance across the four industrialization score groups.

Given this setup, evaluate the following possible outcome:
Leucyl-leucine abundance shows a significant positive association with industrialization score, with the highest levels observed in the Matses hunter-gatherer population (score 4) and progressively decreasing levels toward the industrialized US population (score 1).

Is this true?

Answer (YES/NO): YES